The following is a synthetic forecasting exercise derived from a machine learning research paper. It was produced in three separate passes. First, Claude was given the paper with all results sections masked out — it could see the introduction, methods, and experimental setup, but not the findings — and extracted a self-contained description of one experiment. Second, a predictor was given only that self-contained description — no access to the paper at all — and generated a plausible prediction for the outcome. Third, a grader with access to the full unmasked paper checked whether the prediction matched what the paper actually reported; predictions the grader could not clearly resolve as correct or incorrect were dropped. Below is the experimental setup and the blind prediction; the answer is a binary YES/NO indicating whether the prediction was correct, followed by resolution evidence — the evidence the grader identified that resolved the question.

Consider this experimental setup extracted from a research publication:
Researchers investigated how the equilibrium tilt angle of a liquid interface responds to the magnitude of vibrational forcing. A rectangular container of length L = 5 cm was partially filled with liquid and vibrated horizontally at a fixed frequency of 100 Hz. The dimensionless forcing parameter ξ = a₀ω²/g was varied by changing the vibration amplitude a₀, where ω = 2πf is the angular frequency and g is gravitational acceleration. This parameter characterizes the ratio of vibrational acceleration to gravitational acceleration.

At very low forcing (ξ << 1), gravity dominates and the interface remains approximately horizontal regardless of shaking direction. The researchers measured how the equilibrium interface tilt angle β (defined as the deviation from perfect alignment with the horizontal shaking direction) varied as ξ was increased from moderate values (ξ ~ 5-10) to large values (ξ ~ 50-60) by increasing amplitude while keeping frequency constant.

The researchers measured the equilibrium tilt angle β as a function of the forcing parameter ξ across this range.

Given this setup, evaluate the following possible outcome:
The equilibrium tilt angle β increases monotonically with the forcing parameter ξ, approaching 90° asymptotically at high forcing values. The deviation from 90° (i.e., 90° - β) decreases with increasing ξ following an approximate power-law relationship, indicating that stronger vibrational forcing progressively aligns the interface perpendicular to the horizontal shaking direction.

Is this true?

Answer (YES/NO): NO